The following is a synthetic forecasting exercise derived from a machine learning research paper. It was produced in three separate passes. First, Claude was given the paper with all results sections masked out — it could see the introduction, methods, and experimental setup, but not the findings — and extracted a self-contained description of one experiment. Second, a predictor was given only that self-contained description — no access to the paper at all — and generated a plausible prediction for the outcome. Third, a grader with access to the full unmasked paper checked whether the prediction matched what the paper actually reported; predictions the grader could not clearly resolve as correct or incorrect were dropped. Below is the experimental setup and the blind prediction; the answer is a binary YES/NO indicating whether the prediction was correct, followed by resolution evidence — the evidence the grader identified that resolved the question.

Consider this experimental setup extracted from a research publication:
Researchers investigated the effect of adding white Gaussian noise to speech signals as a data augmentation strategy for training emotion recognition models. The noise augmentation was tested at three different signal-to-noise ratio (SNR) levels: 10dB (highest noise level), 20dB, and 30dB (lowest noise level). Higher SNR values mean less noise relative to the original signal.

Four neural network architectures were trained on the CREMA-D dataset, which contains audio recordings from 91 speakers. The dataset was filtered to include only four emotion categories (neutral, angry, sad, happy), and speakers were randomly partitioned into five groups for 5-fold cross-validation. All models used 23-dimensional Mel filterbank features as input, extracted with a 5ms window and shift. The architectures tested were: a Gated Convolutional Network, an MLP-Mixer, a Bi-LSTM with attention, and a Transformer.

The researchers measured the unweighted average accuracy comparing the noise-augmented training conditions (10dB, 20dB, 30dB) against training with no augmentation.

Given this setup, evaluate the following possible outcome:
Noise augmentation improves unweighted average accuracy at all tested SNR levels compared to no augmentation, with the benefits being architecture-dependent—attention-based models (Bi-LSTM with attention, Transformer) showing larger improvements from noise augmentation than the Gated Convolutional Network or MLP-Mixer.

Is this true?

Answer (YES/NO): NO